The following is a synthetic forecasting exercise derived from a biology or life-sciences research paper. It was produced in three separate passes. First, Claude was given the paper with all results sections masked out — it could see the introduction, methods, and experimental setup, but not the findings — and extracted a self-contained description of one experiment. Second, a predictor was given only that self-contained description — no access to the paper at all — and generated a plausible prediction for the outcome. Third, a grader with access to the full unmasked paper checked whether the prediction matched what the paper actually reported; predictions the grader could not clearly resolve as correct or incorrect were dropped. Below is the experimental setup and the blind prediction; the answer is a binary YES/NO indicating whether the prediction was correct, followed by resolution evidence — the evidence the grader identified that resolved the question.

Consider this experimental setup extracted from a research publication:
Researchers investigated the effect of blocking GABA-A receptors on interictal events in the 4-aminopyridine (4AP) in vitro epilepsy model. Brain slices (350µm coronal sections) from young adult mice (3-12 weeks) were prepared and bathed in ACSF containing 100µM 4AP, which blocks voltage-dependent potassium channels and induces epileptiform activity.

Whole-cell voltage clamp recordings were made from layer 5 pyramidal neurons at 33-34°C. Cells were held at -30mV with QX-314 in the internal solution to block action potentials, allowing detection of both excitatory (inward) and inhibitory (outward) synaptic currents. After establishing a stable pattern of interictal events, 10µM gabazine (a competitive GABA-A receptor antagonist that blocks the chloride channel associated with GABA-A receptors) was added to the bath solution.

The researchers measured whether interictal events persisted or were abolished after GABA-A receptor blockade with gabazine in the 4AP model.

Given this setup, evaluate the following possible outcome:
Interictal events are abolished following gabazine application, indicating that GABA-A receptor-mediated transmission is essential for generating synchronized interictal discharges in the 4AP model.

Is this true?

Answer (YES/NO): YES